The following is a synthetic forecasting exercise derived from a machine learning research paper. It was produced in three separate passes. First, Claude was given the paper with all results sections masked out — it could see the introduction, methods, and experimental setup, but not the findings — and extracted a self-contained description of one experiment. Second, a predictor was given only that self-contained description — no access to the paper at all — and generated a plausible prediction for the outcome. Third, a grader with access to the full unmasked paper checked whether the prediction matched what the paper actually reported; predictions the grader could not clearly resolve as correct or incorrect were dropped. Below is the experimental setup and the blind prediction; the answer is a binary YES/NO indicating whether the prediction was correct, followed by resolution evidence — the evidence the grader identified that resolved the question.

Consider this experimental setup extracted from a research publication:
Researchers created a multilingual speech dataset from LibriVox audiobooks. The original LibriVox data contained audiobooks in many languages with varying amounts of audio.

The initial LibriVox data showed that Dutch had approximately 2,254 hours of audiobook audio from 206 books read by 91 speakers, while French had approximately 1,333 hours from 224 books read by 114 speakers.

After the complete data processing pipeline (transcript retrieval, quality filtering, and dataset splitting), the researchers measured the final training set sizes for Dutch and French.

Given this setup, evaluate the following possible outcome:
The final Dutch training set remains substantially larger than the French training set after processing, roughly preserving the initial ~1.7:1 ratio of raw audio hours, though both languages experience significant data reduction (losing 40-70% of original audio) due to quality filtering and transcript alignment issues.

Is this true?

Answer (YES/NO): NO